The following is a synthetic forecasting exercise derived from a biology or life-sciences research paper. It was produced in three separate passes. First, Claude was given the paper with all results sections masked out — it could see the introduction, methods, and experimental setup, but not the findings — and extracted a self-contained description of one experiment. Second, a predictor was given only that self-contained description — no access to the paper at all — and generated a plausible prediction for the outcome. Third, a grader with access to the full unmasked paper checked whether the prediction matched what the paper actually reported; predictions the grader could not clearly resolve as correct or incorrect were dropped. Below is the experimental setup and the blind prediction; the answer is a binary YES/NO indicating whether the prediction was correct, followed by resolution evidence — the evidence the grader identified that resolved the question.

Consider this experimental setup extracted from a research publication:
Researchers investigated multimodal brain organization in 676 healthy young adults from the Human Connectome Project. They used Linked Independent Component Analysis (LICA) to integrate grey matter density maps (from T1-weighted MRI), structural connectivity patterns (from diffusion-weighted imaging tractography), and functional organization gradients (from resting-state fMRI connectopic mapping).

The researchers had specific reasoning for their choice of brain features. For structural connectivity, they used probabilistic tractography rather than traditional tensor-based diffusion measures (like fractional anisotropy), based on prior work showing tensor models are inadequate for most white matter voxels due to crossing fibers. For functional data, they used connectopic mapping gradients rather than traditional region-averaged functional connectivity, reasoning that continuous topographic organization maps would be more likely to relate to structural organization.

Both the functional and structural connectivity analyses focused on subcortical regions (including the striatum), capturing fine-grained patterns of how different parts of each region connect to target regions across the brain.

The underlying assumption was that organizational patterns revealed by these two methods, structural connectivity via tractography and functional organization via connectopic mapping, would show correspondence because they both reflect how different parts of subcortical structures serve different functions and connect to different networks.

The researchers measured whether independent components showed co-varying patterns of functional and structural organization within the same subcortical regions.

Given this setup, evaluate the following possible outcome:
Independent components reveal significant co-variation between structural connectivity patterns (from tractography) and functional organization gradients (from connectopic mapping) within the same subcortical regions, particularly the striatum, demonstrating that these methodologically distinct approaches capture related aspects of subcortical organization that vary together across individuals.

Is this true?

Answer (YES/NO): NO